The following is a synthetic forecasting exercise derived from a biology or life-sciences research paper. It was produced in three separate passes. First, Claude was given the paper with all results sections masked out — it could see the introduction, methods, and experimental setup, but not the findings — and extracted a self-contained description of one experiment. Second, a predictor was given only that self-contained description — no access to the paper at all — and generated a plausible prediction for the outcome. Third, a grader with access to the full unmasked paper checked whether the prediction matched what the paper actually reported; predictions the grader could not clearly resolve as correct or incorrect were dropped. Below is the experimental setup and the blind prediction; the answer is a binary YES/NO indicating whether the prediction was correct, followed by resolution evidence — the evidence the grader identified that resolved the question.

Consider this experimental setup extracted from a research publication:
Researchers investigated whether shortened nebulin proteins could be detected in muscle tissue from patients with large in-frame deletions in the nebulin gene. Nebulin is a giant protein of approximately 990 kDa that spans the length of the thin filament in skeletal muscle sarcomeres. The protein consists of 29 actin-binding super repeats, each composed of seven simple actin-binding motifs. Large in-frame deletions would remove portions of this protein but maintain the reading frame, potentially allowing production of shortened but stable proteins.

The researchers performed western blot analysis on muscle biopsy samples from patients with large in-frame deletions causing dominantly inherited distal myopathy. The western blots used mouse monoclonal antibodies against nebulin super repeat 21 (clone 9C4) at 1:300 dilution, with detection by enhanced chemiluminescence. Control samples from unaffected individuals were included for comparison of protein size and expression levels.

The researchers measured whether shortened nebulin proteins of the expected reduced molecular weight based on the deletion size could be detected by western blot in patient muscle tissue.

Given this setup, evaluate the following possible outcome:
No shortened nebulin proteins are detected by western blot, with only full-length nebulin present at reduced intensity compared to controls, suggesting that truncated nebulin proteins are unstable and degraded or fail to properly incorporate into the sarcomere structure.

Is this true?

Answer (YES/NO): NO